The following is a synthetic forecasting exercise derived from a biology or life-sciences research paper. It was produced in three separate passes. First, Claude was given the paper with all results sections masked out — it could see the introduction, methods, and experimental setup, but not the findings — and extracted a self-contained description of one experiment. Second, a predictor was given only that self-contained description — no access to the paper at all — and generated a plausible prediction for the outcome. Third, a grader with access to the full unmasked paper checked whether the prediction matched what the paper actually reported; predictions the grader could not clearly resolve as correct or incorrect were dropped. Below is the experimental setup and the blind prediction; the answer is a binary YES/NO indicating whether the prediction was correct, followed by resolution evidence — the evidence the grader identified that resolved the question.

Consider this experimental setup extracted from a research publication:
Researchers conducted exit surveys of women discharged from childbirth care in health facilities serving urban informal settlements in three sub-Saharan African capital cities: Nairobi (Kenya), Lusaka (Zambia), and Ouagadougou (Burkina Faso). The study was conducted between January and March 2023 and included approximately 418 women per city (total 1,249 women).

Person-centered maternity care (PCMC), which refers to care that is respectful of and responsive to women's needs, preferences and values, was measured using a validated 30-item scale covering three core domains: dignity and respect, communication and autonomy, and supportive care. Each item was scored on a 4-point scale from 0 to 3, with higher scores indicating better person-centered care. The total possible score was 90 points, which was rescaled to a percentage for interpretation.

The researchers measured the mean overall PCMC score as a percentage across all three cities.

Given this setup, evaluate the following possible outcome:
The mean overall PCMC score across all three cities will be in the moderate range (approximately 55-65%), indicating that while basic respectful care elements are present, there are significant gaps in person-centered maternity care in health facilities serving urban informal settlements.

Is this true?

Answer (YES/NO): NO